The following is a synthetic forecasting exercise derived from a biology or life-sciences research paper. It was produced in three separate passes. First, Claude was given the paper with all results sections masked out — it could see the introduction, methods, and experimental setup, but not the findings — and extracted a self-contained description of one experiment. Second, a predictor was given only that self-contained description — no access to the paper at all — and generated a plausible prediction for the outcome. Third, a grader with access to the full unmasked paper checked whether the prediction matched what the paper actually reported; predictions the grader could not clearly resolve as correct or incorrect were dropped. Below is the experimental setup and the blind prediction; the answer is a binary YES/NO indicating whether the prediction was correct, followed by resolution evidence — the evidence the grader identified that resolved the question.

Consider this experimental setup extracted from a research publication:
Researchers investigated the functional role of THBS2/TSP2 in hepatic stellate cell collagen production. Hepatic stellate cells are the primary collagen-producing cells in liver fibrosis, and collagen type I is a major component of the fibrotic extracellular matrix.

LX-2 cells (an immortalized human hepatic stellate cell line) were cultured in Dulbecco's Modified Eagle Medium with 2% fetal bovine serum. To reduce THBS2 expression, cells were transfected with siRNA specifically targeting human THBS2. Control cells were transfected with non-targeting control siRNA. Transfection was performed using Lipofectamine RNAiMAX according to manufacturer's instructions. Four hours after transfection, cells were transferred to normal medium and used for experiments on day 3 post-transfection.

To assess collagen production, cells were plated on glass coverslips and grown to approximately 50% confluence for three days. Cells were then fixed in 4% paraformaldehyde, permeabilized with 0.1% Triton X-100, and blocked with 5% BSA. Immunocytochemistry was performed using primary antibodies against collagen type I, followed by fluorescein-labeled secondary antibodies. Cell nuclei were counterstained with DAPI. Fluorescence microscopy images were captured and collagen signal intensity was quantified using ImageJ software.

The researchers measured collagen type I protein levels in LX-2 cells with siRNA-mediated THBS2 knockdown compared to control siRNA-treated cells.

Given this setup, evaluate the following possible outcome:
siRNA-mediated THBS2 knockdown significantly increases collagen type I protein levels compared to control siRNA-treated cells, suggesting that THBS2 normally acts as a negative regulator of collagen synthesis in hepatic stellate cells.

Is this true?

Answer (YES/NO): NO